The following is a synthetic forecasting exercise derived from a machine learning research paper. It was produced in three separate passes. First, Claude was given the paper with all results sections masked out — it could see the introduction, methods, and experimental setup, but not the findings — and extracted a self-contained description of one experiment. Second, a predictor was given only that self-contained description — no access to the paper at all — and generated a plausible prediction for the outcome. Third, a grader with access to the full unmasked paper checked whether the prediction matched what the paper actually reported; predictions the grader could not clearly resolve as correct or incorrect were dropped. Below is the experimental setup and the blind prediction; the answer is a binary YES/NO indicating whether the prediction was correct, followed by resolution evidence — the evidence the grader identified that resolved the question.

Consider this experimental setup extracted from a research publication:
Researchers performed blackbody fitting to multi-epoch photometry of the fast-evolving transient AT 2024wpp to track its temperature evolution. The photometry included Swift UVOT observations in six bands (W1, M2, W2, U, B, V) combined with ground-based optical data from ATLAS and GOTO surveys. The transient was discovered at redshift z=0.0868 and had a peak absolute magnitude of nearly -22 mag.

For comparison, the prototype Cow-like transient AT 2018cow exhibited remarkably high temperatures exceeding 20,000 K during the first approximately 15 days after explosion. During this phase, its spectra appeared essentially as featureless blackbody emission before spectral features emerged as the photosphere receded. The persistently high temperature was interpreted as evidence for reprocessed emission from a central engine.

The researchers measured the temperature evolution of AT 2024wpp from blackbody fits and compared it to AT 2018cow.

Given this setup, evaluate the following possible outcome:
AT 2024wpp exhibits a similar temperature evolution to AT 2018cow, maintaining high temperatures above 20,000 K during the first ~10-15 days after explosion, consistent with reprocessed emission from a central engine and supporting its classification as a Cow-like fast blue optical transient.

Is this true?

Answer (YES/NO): YES